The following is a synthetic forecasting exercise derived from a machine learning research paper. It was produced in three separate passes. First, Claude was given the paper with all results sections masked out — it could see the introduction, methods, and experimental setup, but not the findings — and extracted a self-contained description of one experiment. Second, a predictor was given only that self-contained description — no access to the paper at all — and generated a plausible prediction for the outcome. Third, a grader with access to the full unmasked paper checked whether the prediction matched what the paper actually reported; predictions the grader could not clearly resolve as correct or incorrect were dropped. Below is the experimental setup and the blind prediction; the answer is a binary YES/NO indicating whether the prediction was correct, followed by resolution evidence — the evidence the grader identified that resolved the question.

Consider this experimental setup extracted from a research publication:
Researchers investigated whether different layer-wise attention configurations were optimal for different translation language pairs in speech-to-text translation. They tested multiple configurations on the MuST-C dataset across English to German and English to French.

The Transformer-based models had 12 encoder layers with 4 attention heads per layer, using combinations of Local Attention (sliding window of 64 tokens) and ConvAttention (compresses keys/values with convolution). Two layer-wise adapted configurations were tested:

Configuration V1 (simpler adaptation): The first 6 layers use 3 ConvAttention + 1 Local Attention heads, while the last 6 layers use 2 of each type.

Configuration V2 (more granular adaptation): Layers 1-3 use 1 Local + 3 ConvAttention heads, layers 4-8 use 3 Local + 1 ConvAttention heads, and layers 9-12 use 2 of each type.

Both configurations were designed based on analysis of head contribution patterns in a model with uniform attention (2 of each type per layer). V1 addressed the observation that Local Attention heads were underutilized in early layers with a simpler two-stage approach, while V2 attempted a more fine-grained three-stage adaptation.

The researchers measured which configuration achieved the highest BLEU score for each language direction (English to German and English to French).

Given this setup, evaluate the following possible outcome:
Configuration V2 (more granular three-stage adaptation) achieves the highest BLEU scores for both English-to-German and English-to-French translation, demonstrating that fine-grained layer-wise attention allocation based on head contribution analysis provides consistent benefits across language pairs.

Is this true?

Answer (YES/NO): NO